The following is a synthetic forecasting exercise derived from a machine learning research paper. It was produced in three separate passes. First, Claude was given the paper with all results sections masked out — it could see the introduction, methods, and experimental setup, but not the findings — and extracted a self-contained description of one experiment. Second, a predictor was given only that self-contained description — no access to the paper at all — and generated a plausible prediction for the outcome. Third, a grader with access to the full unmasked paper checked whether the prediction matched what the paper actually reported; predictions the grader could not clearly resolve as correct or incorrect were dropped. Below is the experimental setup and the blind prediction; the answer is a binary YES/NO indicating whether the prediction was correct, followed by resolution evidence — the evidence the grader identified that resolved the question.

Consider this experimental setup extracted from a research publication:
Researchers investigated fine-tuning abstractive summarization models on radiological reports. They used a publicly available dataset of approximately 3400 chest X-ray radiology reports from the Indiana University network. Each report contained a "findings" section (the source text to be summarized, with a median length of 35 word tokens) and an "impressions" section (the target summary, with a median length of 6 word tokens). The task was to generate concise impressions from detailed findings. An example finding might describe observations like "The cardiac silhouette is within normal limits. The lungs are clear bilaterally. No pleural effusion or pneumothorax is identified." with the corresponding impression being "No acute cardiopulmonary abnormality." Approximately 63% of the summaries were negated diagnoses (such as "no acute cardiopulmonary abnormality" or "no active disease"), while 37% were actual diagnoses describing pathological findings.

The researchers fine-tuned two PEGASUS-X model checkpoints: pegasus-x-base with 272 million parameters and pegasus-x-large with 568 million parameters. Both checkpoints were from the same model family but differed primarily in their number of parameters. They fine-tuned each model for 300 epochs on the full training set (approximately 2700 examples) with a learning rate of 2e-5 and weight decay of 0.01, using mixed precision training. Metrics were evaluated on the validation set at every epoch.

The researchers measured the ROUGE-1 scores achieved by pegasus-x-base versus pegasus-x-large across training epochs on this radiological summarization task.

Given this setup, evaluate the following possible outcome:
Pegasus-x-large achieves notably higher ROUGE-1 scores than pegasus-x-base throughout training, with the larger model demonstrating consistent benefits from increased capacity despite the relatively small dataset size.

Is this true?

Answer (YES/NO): NO